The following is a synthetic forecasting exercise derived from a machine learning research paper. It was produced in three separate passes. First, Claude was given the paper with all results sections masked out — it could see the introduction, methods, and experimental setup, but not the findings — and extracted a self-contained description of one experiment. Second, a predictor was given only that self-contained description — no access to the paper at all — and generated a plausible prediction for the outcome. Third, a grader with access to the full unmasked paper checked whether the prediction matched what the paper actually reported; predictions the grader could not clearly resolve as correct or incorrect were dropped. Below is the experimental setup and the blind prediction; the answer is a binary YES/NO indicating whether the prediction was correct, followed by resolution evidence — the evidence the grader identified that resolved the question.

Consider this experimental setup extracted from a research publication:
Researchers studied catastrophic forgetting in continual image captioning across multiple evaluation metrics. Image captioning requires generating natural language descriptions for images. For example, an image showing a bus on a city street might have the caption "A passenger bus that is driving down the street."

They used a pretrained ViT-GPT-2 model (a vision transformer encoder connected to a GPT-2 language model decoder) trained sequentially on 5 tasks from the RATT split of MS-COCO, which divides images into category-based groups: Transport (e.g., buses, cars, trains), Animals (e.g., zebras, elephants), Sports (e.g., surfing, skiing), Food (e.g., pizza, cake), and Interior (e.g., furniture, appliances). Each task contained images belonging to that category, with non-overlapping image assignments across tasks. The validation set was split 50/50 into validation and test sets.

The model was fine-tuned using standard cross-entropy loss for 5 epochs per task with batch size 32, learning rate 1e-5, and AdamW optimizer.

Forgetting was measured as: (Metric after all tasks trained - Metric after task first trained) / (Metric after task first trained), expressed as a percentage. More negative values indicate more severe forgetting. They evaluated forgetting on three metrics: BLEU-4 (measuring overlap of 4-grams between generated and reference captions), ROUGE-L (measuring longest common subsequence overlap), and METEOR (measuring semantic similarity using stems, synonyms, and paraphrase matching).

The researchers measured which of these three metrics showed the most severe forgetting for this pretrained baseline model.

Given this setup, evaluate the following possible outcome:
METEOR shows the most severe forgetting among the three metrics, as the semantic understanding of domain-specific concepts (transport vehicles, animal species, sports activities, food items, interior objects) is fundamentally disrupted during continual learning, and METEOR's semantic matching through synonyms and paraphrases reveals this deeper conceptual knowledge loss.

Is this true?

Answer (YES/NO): NO